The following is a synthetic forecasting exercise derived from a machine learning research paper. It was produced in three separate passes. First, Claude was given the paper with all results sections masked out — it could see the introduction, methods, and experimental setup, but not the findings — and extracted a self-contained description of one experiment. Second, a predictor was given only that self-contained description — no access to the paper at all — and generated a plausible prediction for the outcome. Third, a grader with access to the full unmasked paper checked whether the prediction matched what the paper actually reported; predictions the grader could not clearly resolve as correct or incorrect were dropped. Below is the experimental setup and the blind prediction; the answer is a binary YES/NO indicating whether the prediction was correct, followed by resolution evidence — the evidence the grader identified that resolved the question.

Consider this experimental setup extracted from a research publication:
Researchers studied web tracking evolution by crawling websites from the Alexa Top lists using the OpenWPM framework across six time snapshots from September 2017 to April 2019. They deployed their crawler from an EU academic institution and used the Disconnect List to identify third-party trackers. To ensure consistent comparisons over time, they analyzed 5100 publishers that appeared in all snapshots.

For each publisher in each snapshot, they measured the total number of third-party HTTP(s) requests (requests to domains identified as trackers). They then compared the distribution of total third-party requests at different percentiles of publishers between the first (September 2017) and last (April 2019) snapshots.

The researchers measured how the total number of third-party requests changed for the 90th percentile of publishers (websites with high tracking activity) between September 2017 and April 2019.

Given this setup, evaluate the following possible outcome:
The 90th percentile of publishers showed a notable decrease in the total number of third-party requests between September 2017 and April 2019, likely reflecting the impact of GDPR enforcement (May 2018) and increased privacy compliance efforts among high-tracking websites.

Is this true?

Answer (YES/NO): YES